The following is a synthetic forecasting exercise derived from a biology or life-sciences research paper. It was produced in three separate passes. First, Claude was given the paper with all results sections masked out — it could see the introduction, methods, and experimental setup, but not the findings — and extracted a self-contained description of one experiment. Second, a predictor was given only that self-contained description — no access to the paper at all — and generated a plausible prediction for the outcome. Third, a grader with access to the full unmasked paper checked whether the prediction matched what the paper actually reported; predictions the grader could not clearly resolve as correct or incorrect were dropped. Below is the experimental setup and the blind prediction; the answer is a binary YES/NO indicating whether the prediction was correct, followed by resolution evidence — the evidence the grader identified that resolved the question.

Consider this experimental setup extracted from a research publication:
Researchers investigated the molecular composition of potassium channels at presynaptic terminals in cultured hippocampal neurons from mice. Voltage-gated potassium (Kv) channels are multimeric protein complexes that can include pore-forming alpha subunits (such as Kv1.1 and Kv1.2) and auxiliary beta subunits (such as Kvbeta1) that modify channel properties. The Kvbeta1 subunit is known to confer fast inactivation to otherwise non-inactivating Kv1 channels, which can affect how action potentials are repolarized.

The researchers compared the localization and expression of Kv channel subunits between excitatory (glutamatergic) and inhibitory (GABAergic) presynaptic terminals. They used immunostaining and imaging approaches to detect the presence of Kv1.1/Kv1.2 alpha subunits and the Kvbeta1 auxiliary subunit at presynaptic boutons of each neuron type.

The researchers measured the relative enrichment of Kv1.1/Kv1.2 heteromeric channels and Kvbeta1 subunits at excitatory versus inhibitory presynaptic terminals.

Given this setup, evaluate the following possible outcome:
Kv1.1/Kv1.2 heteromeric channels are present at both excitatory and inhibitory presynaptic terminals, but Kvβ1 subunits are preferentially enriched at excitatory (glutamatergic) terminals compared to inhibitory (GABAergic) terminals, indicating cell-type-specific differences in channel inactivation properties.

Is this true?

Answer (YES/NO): NO